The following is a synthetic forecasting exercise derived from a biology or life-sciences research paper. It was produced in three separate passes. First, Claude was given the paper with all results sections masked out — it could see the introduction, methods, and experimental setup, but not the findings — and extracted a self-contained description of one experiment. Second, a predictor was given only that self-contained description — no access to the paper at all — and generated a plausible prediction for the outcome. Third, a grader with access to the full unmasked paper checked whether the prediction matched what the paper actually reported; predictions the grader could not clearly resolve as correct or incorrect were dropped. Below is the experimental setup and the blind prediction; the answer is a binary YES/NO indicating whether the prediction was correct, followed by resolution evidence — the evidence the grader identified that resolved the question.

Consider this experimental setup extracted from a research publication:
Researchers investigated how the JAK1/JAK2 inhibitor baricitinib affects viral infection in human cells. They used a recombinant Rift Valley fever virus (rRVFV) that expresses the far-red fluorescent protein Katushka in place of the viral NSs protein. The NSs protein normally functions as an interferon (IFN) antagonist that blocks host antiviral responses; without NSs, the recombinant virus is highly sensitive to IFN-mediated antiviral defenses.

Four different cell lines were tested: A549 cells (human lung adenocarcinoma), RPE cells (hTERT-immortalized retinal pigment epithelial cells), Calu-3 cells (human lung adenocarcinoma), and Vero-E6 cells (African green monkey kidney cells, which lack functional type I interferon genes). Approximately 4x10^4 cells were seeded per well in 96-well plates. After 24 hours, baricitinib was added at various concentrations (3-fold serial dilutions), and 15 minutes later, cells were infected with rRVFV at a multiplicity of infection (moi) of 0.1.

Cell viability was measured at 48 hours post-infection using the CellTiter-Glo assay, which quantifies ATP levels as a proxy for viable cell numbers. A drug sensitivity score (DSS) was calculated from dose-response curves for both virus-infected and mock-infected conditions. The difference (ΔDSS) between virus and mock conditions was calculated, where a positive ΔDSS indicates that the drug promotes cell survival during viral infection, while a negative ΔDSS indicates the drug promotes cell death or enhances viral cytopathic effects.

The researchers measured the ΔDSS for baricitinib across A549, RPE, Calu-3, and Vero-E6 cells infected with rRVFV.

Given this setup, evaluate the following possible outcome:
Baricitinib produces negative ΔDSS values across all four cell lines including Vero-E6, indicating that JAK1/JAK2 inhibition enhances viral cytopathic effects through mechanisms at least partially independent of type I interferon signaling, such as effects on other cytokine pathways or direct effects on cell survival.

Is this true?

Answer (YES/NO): NO